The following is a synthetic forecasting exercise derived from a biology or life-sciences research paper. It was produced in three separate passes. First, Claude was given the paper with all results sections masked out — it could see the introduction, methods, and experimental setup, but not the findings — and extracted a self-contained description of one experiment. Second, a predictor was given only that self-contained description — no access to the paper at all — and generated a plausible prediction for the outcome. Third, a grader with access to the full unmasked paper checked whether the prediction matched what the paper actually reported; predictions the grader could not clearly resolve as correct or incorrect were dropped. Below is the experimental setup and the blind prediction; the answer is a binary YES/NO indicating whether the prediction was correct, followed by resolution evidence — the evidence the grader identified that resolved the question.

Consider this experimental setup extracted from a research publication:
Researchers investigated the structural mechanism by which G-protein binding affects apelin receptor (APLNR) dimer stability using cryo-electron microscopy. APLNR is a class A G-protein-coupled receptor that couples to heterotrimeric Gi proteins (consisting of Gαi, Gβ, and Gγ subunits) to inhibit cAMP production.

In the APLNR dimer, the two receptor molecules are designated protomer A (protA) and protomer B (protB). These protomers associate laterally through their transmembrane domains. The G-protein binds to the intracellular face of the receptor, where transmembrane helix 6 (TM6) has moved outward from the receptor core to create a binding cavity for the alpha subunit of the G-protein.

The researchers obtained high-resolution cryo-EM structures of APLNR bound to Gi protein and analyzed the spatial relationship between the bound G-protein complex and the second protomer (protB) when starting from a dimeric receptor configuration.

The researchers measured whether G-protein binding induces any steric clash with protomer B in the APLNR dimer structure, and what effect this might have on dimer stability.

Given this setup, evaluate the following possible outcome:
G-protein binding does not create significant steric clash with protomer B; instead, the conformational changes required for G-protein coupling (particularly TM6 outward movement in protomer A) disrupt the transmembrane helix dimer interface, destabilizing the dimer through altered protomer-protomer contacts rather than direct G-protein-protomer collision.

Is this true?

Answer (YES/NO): NO